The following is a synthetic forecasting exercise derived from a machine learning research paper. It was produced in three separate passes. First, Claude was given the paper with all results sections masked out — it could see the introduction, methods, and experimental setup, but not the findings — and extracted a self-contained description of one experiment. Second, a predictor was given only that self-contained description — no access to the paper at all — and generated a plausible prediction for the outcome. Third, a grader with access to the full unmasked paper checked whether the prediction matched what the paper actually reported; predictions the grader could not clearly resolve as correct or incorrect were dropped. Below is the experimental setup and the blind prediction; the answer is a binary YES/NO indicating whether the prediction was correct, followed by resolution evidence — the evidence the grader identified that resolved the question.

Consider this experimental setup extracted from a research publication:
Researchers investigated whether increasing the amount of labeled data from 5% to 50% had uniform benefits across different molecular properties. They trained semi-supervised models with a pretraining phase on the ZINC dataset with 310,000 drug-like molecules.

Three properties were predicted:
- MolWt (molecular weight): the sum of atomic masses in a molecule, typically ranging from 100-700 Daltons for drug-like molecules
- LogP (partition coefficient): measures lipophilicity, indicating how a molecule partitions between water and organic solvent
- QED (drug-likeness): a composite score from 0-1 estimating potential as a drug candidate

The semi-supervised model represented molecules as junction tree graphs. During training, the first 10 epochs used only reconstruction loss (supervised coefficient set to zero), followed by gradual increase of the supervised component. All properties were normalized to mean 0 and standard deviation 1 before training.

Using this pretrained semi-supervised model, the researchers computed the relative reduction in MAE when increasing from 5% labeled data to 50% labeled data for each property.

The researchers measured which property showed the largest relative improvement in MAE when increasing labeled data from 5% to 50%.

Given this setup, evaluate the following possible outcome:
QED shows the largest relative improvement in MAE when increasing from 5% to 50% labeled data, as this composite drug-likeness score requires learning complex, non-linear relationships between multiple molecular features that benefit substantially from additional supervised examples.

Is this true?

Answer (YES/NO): NO